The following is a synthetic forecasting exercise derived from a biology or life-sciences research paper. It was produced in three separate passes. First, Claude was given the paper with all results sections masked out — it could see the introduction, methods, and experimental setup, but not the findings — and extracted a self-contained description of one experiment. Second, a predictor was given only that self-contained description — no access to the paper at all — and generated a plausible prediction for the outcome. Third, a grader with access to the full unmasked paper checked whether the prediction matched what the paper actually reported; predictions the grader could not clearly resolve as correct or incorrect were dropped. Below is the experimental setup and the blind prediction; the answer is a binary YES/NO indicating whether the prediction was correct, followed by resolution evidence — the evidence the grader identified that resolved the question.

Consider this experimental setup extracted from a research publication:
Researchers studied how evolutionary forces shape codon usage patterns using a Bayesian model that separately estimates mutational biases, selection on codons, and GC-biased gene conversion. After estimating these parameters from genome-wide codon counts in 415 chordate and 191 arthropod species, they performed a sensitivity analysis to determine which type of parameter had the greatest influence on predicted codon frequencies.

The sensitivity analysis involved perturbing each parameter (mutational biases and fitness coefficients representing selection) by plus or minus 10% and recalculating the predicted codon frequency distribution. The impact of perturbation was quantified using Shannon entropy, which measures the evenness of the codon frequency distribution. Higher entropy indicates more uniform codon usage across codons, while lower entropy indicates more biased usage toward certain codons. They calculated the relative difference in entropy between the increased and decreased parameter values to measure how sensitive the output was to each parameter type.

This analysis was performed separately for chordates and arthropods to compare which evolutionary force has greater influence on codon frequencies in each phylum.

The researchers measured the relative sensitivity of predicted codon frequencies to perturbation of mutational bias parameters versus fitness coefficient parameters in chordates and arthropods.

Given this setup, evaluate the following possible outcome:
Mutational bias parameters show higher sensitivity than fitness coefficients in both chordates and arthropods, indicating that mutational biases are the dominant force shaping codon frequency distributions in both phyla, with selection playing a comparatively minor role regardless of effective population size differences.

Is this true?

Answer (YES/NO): YES